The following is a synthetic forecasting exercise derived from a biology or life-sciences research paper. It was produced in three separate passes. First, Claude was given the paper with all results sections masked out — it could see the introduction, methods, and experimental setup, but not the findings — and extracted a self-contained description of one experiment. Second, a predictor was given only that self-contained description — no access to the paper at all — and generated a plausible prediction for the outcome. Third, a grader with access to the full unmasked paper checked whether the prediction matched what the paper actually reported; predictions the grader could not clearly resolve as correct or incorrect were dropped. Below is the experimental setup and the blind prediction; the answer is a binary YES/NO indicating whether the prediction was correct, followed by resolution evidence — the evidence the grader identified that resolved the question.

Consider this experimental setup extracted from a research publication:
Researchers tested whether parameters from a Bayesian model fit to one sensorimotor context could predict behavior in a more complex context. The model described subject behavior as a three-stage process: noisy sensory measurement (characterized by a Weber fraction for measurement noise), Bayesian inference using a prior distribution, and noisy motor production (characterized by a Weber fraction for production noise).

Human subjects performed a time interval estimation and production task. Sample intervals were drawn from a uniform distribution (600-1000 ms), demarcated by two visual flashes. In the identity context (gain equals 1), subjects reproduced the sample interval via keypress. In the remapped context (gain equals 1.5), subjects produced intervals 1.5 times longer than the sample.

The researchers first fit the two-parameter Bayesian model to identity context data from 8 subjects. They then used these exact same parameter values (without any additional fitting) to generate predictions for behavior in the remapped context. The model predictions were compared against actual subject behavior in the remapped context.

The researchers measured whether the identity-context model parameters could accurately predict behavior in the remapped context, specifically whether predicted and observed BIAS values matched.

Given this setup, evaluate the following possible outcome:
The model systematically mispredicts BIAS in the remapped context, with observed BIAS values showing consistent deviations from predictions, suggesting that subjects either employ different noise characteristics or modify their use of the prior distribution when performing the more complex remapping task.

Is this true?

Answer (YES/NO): YES